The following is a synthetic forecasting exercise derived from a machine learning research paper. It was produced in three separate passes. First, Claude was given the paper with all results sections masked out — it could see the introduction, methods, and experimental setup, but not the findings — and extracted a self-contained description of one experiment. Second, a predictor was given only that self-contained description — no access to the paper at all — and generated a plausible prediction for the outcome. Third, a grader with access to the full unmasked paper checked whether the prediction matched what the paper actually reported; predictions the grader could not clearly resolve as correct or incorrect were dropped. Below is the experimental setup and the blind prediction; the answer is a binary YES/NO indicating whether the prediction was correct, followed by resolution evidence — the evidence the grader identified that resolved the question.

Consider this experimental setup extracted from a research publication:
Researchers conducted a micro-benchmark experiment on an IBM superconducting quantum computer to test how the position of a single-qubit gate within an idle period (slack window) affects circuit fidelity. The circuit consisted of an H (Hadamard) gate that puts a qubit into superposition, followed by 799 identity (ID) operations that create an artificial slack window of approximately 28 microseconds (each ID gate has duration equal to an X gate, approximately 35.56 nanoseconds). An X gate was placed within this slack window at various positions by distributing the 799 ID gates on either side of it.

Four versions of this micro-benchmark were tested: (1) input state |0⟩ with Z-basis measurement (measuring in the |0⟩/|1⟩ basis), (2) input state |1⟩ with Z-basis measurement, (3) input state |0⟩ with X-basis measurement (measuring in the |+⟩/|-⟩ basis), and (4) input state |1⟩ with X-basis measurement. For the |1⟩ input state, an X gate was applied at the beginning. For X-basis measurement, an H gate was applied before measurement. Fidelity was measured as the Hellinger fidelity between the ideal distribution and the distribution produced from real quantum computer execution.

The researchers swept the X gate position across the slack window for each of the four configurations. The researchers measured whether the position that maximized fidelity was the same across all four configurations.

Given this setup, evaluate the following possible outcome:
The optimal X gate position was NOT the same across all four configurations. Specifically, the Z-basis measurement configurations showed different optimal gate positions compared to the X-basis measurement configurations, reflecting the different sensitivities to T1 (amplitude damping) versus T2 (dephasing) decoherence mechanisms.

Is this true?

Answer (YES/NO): YES